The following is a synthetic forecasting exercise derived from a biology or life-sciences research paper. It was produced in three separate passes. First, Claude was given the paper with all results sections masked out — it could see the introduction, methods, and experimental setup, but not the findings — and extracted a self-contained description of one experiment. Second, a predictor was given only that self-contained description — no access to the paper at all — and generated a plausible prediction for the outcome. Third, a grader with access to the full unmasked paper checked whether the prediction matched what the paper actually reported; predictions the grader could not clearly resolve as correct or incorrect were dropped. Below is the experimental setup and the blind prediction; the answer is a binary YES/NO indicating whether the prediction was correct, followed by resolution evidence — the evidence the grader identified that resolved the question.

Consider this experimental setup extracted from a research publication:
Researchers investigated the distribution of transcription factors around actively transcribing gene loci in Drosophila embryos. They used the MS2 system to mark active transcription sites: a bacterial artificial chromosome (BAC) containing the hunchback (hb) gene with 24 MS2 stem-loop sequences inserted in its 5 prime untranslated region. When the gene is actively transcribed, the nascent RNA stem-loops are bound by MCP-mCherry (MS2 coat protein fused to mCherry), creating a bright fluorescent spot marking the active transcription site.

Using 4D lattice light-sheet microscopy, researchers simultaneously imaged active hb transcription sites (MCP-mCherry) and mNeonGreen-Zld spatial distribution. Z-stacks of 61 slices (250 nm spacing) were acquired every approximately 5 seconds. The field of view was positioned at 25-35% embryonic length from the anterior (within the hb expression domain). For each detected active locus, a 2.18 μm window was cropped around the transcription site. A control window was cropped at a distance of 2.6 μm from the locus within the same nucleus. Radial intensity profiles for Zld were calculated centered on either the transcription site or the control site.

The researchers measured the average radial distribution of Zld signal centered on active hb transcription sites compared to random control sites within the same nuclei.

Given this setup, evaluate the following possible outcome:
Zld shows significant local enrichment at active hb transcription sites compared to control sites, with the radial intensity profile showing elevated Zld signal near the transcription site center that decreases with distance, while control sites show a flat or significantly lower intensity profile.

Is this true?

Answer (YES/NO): NO